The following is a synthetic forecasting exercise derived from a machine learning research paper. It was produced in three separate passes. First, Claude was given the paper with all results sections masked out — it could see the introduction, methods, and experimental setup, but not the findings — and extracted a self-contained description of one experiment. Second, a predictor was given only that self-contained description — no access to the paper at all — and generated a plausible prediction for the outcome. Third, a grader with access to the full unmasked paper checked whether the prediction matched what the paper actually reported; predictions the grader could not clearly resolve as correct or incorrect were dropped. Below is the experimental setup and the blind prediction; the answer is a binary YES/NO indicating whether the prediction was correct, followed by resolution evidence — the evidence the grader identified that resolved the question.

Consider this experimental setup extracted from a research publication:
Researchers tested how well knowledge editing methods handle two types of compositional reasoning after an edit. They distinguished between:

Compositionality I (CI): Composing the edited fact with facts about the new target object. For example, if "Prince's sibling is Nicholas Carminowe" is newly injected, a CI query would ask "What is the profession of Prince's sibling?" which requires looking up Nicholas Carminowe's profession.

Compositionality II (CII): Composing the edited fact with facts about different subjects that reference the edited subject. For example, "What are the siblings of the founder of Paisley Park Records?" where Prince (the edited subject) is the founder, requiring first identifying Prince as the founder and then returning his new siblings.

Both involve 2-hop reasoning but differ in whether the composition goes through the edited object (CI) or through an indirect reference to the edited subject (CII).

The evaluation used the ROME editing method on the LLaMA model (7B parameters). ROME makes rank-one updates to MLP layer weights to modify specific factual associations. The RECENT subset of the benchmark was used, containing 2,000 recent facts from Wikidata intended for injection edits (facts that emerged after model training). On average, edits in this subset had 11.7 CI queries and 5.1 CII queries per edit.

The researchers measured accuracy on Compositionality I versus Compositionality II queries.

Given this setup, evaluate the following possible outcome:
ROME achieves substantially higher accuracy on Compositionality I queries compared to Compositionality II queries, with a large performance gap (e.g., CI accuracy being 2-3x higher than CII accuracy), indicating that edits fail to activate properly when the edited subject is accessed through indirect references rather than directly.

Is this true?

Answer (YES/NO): NO